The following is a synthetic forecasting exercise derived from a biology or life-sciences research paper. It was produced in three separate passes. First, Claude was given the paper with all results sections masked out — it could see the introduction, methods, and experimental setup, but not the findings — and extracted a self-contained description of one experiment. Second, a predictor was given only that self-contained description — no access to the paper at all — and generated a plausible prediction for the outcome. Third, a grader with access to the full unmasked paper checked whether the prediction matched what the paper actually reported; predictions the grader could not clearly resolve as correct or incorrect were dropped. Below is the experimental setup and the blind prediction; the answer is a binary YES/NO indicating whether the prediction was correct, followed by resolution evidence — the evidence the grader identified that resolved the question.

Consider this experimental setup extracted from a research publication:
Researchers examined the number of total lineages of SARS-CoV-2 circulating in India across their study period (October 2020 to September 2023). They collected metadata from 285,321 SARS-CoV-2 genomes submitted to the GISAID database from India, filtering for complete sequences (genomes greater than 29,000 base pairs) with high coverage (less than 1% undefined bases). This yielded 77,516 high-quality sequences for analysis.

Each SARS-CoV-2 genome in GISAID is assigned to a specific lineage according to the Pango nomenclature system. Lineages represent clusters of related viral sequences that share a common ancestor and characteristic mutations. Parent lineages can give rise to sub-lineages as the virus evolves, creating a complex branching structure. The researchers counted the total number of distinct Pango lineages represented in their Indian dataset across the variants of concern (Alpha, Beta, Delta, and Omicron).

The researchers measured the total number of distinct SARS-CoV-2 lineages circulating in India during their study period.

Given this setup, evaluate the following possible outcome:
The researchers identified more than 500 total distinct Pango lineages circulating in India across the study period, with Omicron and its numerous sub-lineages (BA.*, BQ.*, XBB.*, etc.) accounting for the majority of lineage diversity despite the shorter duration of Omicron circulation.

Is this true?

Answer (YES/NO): NO